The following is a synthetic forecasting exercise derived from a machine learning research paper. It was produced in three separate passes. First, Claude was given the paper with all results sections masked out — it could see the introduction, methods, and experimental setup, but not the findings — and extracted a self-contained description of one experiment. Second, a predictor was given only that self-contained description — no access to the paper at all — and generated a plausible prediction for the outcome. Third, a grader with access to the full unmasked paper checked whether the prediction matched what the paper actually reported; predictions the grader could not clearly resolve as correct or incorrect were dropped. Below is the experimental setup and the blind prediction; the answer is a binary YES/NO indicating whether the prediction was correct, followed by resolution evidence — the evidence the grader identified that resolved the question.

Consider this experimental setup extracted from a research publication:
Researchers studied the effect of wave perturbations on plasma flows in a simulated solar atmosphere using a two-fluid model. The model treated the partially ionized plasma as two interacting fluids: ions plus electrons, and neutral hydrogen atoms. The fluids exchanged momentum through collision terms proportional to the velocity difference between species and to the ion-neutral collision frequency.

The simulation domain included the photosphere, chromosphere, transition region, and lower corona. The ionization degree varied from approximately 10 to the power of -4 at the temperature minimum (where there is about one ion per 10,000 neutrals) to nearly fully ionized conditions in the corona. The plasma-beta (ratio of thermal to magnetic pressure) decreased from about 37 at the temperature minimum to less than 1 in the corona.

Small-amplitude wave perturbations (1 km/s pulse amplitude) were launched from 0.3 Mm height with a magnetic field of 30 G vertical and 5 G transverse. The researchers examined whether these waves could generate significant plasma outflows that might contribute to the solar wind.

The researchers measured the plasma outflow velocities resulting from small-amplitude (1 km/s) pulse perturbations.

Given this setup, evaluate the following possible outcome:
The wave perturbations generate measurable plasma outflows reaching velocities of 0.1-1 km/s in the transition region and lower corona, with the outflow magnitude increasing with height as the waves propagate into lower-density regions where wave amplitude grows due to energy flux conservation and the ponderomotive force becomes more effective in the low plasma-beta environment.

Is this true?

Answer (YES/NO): NO